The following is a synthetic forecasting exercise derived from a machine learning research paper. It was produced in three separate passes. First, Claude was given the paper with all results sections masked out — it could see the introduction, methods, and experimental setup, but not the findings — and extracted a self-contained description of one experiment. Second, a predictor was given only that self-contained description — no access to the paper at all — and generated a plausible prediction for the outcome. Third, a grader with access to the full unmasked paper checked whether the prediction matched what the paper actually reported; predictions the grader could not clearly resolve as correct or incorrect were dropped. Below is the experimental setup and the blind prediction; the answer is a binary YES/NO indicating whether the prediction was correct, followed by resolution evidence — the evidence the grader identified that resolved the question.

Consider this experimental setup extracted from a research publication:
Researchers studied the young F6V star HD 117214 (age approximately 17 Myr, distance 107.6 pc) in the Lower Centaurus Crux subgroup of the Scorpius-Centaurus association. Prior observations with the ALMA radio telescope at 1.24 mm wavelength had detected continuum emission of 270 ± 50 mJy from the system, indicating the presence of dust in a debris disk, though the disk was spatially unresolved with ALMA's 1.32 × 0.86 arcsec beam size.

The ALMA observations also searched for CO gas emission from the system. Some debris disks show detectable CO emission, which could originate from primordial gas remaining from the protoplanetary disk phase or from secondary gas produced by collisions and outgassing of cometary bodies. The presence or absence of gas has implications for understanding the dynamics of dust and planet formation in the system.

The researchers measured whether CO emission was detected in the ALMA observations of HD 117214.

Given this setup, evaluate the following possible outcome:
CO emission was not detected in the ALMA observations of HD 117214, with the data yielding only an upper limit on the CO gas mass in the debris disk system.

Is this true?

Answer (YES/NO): YES